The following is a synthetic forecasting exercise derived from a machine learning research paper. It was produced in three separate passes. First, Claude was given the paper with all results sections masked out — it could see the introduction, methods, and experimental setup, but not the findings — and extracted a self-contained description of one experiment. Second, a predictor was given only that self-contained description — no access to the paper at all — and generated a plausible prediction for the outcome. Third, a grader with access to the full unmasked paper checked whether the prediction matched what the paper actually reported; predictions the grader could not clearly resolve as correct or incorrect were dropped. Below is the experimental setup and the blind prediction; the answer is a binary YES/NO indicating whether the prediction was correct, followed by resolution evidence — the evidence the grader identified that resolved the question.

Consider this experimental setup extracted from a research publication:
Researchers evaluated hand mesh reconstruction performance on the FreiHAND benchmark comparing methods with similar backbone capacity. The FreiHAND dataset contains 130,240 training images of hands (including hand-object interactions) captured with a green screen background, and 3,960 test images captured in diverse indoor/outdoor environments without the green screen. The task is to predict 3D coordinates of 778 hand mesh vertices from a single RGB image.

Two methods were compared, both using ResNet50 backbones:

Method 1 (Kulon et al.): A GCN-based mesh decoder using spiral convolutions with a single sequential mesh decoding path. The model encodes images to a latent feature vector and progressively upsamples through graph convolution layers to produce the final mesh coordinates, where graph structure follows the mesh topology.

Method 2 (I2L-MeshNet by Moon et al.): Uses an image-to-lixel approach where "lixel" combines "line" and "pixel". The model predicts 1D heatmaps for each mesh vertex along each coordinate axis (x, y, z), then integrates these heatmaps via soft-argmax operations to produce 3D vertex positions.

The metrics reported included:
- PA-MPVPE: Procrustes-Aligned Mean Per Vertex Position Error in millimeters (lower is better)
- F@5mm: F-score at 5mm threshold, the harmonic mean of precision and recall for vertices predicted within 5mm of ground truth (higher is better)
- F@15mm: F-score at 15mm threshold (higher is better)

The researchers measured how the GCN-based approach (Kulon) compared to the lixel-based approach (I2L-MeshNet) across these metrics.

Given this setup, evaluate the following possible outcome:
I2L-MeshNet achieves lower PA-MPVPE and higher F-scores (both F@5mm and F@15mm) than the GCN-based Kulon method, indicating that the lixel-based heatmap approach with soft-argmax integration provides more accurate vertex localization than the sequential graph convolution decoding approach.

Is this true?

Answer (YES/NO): YES